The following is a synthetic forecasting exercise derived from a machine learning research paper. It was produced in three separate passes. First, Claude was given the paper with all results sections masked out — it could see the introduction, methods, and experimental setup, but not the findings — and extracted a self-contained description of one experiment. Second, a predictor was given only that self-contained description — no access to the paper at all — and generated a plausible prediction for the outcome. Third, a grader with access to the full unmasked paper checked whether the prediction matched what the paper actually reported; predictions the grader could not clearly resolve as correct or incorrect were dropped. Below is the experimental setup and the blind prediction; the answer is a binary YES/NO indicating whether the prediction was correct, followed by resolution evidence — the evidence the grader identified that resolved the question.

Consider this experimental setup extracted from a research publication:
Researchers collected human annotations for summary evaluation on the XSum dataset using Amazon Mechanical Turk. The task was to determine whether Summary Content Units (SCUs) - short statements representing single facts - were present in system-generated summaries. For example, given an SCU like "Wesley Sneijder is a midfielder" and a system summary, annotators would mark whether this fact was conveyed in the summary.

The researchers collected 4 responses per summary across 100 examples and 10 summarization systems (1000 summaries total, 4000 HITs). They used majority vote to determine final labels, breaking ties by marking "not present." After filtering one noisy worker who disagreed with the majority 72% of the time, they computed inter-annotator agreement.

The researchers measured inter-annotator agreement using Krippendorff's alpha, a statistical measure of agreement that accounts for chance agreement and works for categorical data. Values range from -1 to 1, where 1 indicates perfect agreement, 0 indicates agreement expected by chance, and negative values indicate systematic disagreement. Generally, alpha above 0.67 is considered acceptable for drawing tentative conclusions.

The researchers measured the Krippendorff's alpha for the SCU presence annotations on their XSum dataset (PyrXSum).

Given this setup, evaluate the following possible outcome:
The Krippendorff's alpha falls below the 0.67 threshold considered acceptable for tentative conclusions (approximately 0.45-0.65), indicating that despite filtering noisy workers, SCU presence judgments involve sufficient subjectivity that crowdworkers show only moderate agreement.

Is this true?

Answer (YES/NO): NO